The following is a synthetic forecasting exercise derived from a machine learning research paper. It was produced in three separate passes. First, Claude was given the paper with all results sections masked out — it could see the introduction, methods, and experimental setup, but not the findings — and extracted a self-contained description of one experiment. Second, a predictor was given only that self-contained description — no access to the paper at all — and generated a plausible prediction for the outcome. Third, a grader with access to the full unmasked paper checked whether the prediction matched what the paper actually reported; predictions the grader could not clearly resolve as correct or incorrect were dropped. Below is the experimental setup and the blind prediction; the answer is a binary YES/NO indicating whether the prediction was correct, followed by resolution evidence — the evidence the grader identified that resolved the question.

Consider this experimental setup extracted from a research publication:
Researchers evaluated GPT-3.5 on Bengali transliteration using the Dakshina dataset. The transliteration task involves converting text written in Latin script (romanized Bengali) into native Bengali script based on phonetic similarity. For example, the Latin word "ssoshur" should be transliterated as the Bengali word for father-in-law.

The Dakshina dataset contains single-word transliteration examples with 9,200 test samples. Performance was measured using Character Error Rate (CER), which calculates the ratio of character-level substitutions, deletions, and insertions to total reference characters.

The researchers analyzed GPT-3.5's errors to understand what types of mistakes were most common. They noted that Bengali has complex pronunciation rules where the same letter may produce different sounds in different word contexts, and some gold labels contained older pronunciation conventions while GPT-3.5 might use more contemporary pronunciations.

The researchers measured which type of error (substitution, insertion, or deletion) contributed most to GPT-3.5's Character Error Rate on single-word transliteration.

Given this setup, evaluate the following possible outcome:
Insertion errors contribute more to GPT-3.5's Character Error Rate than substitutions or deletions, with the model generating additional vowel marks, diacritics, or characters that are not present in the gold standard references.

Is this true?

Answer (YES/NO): NO